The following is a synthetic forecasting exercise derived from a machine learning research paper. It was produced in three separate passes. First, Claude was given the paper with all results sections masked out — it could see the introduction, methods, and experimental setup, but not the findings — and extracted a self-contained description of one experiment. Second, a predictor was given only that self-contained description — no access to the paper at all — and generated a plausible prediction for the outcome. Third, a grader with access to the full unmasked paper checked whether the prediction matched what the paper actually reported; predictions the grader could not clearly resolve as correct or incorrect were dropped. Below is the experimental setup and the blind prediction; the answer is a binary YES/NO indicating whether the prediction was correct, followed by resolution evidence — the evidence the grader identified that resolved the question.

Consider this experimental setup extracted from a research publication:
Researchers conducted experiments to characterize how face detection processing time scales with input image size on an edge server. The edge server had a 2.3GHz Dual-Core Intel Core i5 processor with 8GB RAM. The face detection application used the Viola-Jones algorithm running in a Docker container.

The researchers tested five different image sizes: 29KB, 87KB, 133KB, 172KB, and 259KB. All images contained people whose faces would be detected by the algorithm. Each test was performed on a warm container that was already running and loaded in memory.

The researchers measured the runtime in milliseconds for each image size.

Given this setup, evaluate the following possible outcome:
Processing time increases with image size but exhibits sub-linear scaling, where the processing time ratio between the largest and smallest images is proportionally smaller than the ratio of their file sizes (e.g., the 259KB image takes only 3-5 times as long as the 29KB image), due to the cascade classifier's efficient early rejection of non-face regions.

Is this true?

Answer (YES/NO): NO